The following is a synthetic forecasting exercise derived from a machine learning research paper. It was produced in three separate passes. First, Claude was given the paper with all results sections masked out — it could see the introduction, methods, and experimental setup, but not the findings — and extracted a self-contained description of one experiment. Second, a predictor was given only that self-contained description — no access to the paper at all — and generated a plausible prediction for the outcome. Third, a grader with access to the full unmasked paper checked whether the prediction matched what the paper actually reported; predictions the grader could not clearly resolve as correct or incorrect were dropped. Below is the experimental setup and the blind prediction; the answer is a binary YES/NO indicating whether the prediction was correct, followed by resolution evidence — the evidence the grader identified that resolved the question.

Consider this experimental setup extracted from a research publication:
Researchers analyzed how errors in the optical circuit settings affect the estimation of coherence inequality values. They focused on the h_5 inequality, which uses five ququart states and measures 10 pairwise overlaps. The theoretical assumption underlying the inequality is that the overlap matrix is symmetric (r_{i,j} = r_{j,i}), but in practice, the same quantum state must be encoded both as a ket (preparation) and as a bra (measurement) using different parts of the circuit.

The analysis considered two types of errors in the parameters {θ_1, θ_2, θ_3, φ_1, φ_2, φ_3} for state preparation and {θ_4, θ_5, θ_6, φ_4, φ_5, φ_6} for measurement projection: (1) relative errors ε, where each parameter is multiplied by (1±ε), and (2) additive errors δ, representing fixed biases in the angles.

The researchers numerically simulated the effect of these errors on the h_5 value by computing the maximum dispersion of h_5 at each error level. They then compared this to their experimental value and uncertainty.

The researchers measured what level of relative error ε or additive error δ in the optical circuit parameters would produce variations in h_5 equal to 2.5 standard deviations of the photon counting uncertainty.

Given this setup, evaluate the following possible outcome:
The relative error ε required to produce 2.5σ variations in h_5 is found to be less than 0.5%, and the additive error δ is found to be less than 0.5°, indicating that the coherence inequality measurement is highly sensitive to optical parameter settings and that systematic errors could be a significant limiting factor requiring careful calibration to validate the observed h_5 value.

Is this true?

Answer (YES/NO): YES